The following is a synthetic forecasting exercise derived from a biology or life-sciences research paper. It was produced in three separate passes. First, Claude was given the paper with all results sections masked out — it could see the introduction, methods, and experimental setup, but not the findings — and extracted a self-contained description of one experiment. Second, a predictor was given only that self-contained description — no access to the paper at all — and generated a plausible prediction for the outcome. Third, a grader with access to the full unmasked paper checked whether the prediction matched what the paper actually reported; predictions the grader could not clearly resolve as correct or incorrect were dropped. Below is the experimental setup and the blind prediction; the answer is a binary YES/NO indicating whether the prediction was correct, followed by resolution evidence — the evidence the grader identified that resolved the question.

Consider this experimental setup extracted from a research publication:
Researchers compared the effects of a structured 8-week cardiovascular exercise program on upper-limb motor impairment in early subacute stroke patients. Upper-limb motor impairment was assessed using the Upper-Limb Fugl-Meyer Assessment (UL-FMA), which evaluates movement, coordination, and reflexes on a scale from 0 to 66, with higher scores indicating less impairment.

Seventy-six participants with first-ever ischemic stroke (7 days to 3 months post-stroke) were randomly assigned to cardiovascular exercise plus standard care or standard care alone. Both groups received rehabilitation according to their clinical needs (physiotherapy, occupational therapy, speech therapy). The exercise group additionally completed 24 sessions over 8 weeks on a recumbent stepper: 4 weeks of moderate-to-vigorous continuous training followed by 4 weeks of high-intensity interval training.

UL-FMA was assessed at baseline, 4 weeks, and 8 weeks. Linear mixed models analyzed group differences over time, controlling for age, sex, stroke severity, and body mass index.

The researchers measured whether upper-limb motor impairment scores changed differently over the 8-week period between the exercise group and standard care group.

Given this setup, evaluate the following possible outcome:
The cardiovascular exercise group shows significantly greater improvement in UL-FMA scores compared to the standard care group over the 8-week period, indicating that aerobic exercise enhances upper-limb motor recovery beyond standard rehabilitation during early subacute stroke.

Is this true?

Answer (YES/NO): NO